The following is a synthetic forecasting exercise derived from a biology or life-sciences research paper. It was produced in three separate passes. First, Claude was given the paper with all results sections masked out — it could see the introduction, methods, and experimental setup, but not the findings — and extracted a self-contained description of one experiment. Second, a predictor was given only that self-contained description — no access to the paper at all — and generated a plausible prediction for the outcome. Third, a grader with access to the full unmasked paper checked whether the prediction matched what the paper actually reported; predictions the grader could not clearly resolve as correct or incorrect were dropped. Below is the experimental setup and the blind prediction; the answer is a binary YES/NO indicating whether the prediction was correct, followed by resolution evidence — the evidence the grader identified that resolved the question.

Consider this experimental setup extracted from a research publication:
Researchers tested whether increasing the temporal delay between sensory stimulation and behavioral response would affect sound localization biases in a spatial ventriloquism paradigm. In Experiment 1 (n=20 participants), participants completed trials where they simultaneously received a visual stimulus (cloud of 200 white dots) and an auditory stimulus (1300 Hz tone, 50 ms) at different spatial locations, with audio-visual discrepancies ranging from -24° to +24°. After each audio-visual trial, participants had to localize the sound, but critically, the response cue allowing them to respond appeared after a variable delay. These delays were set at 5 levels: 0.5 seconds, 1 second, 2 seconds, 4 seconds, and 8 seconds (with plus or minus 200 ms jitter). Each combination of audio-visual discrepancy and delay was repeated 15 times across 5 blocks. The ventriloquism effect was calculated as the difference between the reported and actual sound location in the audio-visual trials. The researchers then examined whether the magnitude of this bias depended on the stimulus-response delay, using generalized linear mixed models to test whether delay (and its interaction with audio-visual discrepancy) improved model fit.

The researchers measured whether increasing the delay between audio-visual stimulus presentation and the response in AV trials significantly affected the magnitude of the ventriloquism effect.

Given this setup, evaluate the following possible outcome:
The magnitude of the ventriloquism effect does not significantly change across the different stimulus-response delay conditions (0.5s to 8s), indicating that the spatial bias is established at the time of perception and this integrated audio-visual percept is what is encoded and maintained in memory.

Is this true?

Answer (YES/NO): YES